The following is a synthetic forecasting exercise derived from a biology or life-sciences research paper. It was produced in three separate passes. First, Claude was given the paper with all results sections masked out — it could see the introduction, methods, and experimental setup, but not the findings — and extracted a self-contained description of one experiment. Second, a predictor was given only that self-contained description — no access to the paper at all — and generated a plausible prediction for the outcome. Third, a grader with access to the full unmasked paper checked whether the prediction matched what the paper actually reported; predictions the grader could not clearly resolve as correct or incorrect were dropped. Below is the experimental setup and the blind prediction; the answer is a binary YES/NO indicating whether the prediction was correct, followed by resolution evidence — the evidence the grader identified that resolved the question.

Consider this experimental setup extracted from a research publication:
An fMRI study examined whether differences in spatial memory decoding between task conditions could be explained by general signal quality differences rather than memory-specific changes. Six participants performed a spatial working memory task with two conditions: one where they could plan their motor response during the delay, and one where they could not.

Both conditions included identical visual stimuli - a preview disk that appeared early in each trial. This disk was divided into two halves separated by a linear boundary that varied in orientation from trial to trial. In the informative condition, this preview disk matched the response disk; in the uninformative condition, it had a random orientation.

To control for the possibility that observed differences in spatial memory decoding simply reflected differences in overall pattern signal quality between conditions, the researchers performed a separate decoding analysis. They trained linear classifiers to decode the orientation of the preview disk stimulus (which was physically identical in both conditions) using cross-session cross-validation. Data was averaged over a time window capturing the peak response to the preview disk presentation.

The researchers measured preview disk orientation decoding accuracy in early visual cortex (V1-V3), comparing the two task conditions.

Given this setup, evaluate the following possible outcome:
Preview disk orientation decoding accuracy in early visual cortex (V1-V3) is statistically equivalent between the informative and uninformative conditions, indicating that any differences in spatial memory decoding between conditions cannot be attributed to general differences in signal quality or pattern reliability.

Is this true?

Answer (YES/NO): YES